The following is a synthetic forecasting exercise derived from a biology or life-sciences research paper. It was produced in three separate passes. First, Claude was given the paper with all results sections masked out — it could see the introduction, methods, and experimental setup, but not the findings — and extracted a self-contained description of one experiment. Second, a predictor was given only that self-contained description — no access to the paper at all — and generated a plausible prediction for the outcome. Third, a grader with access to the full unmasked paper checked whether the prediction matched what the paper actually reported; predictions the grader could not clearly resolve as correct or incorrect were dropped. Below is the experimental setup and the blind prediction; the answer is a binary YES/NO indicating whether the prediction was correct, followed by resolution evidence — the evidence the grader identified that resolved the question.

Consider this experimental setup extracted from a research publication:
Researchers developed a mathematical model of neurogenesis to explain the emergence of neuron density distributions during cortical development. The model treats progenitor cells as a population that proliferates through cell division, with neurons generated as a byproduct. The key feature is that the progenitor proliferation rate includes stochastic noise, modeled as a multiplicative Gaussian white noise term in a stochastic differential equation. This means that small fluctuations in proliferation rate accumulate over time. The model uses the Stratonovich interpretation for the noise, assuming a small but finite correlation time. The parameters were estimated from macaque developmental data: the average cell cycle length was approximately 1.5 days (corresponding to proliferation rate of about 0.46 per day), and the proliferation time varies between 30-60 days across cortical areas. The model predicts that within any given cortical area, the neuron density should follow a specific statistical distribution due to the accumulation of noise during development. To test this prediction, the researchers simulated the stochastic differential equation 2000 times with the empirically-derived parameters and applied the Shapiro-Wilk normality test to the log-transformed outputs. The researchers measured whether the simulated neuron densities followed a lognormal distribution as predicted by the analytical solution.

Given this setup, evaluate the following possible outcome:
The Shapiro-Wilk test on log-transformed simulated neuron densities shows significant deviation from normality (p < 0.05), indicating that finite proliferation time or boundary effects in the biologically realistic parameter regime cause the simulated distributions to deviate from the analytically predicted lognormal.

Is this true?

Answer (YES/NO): NO